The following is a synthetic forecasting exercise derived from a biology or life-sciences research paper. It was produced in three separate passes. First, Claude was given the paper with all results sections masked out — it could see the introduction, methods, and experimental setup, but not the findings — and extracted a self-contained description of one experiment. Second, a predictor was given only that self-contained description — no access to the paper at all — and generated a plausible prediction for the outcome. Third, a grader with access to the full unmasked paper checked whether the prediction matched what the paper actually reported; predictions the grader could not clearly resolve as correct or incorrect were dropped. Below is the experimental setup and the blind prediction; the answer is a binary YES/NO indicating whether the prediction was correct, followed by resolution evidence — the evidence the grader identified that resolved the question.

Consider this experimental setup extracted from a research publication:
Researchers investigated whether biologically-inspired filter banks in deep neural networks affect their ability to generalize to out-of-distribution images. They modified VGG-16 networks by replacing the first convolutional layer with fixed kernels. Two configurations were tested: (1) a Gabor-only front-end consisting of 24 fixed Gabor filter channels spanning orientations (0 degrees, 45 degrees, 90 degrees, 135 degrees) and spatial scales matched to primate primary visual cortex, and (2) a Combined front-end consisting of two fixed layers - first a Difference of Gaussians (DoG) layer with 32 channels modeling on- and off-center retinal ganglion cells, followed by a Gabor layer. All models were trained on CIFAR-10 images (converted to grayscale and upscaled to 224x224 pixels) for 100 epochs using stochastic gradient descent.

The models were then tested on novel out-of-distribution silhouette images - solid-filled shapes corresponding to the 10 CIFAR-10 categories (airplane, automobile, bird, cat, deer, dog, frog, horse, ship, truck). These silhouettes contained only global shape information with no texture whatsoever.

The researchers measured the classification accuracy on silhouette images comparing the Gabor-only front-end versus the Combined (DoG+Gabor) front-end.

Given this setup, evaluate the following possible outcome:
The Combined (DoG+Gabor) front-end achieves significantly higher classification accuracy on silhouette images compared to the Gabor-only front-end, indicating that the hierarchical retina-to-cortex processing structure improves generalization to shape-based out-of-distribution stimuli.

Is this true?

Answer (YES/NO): NO